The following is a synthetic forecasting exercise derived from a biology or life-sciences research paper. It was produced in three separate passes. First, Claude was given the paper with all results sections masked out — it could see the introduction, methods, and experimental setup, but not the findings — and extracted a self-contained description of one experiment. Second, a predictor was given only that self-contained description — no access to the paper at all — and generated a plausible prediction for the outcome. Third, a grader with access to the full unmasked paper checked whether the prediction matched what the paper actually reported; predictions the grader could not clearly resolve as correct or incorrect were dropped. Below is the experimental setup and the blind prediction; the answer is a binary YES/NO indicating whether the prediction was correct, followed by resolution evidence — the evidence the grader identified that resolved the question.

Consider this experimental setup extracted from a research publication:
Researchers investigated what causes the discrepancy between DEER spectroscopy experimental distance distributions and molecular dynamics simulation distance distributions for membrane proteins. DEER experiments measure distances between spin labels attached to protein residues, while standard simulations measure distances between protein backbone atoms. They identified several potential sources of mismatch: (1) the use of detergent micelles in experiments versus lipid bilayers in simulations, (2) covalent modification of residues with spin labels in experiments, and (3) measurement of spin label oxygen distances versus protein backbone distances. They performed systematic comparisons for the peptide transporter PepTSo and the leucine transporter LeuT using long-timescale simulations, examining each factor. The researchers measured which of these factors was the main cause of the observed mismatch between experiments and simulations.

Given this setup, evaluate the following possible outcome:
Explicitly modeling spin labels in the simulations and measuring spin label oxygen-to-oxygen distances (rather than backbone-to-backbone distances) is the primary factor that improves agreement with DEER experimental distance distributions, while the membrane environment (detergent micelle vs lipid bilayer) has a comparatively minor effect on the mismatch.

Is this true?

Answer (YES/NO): YES